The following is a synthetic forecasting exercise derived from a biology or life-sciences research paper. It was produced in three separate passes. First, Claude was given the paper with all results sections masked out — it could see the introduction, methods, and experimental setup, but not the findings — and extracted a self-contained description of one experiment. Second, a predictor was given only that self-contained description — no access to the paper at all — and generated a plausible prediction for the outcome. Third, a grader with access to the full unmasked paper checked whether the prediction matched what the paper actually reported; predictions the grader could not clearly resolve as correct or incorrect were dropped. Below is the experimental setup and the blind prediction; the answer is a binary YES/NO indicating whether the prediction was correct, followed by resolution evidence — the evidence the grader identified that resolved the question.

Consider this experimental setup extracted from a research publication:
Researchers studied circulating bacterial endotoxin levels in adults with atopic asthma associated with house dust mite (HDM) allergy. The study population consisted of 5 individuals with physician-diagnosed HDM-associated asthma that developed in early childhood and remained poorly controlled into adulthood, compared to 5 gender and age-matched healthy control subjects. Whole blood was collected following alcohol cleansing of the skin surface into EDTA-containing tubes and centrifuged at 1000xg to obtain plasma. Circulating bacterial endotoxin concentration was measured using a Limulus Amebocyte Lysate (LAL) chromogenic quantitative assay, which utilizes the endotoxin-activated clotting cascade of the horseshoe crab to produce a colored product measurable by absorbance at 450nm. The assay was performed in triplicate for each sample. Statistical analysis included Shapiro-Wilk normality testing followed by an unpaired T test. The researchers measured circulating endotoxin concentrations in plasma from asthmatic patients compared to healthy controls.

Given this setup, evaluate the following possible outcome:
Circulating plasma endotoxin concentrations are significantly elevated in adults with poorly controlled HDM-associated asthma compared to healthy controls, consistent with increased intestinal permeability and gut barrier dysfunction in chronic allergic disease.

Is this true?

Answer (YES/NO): NO